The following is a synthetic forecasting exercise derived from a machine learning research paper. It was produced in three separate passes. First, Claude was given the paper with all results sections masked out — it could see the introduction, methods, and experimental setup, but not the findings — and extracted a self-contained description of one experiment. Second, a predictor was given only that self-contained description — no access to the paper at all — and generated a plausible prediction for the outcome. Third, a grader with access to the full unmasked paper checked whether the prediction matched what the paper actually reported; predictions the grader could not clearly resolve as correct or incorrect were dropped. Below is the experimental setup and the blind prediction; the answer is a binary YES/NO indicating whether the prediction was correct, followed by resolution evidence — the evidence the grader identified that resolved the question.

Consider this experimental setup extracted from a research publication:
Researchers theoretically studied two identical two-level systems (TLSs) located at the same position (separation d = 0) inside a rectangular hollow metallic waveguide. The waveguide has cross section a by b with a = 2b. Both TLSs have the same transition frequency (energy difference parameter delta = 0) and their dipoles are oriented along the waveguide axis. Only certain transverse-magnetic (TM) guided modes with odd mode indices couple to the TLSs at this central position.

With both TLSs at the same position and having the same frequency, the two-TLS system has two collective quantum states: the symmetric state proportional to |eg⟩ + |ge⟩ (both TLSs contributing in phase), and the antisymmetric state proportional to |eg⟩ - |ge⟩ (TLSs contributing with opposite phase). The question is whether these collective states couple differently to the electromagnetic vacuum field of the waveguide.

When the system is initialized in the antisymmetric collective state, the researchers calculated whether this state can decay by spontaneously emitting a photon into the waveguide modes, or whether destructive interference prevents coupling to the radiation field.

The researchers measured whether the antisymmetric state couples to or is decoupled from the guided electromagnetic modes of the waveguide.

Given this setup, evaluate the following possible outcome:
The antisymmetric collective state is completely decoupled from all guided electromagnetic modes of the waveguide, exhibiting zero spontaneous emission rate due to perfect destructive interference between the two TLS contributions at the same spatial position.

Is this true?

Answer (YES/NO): YES